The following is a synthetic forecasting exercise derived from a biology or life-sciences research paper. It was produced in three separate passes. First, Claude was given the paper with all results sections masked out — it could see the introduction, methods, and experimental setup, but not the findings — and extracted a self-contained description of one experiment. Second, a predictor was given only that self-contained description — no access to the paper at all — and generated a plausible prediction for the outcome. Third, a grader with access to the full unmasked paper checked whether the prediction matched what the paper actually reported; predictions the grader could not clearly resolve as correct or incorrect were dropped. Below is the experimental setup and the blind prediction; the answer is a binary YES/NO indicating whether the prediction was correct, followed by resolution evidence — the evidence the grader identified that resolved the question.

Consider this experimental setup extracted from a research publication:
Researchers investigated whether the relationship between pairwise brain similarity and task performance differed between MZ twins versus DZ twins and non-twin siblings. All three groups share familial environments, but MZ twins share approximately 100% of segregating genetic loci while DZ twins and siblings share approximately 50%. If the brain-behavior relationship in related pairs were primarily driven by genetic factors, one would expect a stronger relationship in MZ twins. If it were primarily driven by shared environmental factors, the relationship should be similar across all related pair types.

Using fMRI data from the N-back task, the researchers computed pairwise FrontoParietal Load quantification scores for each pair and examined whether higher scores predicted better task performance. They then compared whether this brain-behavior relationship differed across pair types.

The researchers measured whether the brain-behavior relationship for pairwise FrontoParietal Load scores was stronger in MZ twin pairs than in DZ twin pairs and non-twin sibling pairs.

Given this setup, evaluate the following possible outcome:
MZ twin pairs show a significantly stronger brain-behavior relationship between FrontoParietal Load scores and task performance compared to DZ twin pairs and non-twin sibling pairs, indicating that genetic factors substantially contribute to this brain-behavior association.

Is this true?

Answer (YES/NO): NO